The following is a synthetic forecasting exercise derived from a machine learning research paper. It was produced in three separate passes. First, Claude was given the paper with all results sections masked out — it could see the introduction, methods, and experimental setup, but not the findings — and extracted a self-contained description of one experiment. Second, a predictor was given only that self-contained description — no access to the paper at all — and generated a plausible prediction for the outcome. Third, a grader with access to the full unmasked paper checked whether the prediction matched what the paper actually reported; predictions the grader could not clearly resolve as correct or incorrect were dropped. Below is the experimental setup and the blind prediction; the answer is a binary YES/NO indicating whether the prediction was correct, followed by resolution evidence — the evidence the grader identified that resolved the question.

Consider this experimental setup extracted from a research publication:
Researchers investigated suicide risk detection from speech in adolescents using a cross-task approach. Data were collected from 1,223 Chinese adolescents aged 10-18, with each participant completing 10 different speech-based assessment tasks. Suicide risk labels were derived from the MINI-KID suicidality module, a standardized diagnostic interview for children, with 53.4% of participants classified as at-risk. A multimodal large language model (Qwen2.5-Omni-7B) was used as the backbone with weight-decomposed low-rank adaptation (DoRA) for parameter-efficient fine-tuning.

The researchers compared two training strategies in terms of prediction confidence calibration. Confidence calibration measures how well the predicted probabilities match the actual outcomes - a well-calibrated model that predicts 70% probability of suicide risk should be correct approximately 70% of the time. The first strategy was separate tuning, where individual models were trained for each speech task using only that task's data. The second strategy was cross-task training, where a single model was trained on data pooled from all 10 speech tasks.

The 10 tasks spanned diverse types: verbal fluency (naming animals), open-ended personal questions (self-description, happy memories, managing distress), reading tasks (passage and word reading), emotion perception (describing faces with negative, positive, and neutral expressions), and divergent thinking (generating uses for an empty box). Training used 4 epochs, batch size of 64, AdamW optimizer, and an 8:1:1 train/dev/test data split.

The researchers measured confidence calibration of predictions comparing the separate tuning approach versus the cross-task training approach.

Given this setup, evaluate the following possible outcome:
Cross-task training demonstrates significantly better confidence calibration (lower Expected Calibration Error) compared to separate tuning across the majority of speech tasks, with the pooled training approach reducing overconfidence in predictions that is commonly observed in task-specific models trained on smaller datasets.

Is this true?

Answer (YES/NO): NO